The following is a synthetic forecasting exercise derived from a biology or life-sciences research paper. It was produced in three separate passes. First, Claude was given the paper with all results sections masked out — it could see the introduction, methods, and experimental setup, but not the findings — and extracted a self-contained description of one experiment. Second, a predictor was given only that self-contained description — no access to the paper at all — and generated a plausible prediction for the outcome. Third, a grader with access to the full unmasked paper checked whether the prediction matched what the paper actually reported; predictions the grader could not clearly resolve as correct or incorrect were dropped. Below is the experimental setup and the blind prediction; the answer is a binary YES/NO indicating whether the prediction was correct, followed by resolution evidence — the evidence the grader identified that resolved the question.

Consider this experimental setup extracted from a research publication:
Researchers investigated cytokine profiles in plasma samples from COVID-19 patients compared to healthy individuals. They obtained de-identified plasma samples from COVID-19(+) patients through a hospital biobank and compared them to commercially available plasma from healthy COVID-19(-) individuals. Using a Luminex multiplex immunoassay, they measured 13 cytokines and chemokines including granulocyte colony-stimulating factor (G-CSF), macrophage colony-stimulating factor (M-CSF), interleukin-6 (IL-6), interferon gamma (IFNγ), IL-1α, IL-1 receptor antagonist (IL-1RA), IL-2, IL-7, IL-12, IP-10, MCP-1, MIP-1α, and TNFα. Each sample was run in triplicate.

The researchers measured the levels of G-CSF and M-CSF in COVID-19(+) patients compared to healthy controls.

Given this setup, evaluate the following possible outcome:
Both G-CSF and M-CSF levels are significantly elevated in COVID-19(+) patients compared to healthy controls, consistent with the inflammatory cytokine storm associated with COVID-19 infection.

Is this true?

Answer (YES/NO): NO